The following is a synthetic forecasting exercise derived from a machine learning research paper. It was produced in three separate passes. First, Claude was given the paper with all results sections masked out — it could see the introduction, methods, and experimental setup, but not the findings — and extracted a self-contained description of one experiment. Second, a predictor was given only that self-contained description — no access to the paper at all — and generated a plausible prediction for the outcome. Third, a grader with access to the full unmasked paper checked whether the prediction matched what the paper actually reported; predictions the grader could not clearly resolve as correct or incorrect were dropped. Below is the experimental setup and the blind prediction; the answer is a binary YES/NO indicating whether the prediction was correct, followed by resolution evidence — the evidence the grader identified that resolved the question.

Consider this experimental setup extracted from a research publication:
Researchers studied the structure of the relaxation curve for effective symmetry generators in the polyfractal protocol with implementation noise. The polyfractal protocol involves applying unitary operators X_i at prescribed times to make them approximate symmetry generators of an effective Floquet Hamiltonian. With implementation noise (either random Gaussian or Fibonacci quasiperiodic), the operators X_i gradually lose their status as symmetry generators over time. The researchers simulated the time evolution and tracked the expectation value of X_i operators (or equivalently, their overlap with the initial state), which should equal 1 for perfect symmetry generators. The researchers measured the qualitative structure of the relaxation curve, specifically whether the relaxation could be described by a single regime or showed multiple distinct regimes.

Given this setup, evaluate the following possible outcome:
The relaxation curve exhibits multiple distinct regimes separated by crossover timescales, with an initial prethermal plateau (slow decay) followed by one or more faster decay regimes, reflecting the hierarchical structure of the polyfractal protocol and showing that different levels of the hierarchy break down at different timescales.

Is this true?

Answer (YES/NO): NO